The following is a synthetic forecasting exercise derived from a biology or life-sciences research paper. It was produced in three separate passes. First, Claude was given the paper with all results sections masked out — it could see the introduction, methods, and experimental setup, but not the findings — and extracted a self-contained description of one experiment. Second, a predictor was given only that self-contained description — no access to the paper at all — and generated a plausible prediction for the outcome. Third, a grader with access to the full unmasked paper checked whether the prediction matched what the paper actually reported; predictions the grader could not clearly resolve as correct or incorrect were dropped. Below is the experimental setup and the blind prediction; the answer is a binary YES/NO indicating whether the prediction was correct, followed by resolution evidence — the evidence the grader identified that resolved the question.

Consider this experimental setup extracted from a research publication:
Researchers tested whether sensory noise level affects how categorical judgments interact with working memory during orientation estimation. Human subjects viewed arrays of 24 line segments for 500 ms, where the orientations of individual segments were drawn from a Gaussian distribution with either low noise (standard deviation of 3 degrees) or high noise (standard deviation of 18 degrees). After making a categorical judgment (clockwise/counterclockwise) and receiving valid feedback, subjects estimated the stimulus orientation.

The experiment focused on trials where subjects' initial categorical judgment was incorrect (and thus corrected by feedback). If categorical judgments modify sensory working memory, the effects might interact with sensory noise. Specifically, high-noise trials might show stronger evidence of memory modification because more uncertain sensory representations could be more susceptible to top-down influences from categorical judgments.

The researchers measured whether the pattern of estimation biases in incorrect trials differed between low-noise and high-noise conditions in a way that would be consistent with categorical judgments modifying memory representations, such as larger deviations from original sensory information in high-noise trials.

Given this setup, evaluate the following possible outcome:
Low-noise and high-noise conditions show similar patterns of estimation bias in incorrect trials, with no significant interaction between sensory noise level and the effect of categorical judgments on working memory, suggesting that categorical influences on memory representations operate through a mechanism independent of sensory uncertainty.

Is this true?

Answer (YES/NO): NO